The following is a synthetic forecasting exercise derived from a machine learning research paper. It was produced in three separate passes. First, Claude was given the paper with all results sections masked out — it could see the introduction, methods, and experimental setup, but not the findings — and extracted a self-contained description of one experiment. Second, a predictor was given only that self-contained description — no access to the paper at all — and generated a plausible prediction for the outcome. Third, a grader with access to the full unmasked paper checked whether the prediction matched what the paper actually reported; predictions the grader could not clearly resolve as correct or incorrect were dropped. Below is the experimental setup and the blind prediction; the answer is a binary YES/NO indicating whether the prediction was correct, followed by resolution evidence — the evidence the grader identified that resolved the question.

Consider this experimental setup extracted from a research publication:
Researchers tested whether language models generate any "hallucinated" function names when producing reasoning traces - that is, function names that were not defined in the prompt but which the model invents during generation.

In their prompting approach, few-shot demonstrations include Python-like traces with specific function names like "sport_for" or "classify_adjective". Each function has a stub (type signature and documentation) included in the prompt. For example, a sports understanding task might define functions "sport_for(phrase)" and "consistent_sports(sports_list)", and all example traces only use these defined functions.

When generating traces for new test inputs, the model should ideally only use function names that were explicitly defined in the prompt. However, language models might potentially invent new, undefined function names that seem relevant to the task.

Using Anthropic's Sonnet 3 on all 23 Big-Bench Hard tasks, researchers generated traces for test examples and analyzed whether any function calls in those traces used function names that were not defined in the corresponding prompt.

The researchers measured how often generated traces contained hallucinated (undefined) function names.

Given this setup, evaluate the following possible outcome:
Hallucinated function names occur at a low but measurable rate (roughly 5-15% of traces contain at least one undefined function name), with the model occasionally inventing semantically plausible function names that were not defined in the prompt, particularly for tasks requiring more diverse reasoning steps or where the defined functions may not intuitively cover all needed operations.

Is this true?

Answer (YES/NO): NO